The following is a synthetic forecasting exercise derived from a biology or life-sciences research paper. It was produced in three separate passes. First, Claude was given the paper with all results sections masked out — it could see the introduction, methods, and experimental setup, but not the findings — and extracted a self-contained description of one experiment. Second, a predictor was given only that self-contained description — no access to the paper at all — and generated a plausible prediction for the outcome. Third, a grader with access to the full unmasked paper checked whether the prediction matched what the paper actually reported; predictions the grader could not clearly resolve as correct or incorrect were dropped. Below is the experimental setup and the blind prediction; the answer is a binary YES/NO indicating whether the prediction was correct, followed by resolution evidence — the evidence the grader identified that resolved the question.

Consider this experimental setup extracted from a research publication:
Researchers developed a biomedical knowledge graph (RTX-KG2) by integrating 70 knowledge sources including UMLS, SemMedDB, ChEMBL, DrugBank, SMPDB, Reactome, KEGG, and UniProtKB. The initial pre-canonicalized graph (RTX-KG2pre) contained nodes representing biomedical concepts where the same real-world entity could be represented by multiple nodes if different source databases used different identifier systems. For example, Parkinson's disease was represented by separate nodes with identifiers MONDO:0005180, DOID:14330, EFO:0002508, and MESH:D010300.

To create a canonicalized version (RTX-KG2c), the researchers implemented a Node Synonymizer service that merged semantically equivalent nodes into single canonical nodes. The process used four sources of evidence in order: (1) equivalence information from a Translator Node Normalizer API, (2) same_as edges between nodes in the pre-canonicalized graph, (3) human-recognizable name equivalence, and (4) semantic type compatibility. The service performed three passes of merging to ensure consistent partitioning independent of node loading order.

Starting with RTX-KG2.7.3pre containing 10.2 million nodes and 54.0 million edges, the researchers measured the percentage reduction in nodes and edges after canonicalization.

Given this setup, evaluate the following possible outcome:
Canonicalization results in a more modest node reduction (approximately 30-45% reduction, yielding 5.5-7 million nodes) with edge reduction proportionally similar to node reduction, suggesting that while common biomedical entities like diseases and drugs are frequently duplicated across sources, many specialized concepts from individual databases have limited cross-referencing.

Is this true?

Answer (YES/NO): NO